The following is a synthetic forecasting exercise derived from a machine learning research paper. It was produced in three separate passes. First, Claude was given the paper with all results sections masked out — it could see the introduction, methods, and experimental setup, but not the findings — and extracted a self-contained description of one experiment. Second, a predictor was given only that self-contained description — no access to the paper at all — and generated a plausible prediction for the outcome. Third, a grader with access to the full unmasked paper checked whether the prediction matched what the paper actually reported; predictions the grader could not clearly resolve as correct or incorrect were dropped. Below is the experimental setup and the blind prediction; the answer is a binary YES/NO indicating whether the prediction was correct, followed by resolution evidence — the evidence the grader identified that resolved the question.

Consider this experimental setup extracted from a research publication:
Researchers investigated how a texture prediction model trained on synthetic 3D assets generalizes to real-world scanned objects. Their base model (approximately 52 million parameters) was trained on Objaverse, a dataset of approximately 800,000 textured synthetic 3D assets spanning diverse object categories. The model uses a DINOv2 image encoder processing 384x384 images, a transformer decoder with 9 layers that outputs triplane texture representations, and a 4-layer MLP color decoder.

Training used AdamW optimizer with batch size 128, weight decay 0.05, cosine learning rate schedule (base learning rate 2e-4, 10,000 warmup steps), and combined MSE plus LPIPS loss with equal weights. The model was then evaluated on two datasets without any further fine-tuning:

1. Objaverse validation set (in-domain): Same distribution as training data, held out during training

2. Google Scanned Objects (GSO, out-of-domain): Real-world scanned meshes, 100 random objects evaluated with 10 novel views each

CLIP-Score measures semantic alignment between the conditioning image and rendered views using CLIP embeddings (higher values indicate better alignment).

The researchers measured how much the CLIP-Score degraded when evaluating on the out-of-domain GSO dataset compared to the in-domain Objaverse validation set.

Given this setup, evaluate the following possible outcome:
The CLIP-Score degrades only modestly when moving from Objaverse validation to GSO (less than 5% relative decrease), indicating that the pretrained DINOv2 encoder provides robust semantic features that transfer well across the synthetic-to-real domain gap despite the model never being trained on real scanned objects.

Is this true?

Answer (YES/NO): YES